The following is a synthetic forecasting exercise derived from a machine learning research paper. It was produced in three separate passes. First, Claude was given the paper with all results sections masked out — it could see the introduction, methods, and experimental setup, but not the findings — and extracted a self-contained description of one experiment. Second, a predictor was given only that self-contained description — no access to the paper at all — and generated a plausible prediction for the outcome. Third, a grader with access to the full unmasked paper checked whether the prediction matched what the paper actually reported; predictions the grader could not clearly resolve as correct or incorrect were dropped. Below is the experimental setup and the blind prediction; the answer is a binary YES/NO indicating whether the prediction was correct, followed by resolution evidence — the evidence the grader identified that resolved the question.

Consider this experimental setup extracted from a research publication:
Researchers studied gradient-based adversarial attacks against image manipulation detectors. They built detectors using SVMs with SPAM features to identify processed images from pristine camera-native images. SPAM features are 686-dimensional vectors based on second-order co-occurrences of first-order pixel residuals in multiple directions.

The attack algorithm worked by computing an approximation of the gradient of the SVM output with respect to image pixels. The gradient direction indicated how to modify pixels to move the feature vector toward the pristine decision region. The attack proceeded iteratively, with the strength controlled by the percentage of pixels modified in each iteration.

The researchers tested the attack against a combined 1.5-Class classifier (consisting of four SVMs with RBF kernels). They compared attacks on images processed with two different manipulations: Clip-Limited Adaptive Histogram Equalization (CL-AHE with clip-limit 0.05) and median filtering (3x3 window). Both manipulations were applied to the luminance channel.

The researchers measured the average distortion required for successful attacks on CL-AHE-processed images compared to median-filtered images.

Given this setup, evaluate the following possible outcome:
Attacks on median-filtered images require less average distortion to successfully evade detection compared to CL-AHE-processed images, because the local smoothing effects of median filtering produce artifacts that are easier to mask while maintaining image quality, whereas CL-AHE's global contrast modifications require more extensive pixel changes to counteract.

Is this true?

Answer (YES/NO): NO